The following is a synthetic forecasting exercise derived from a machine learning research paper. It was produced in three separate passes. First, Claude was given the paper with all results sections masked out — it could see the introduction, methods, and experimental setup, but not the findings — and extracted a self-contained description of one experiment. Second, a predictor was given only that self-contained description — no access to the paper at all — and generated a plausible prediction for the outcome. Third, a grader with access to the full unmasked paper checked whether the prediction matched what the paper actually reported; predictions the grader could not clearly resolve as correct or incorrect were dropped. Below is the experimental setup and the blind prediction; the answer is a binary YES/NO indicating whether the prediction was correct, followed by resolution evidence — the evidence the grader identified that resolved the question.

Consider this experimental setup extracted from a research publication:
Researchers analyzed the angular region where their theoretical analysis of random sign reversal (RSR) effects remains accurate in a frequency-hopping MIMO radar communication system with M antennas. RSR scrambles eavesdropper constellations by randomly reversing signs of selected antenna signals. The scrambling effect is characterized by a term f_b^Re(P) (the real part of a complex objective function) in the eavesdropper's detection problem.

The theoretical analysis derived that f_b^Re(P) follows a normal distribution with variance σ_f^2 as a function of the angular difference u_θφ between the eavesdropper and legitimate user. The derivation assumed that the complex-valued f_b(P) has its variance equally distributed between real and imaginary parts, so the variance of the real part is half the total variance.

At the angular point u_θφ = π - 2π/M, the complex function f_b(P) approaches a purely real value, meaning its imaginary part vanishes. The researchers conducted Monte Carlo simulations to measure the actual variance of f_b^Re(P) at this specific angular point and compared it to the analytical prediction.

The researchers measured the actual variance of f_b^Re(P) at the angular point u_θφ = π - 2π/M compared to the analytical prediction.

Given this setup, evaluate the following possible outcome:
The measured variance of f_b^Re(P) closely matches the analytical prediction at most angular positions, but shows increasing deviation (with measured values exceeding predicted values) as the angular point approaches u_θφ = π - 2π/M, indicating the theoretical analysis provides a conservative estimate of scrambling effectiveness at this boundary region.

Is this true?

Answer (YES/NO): YES